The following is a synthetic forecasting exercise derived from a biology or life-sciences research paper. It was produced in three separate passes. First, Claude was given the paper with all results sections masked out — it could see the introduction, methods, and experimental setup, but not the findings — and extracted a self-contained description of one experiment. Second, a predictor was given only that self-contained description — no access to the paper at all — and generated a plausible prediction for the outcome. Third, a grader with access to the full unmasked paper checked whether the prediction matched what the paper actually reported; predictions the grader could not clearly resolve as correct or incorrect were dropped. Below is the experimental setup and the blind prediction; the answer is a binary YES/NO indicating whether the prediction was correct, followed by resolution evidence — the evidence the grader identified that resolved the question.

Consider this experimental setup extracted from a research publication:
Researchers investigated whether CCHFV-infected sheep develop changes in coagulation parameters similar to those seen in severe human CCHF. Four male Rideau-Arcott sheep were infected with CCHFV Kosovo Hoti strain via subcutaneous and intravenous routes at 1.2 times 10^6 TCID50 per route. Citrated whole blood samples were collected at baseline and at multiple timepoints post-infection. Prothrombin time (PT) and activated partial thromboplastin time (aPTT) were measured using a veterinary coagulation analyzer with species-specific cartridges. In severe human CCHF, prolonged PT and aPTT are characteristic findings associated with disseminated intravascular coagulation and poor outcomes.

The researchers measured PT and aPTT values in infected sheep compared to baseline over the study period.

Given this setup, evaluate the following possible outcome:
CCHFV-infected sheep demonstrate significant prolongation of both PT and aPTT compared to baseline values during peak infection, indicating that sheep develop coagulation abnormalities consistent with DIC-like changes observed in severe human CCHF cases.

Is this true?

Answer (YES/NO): NO